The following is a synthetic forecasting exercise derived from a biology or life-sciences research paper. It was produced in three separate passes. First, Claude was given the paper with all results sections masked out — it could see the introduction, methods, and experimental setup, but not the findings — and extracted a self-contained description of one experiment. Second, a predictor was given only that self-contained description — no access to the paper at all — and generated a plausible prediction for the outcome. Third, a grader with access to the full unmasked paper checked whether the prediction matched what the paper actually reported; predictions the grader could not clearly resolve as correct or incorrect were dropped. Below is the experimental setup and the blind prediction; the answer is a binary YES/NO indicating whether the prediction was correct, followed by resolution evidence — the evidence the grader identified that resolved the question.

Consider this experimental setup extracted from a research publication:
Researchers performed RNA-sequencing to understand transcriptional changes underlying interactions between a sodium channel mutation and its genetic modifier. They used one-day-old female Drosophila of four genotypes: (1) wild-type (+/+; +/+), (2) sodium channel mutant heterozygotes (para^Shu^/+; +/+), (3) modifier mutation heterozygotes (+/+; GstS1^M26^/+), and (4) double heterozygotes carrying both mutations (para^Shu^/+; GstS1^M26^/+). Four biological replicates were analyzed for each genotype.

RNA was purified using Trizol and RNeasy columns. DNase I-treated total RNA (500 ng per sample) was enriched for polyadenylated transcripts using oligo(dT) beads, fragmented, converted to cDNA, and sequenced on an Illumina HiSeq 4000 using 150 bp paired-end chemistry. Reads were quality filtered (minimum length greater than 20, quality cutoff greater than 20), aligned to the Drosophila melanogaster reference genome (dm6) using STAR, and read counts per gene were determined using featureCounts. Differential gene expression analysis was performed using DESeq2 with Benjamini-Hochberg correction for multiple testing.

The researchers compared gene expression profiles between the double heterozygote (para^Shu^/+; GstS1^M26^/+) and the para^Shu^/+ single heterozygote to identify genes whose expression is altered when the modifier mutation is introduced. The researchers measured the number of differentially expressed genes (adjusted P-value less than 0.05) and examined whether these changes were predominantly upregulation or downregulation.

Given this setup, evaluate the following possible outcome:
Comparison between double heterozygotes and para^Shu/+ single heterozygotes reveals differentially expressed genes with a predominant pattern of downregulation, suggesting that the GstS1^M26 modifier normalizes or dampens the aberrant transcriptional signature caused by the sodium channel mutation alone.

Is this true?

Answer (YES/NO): NO